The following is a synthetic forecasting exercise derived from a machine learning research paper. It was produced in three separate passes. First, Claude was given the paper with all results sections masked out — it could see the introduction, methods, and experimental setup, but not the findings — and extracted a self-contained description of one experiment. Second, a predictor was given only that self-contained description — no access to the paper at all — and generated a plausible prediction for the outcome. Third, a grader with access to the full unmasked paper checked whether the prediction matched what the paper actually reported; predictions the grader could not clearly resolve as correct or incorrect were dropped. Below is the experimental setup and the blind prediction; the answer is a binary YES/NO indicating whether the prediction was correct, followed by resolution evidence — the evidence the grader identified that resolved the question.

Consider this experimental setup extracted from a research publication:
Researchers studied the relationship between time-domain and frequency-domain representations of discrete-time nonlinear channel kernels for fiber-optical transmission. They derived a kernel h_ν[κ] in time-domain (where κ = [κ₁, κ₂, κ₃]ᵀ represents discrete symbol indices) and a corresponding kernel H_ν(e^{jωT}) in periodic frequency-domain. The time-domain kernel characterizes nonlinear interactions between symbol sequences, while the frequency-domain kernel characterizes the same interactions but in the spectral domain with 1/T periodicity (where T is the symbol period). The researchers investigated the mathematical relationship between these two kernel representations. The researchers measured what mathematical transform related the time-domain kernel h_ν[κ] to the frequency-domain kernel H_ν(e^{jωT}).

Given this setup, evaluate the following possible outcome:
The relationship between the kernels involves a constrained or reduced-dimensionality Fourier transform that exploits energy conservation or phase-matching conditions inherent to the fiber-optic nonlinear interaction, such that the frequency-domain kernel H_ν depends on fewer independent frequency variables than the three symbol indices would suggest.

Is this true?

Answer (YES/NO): NO